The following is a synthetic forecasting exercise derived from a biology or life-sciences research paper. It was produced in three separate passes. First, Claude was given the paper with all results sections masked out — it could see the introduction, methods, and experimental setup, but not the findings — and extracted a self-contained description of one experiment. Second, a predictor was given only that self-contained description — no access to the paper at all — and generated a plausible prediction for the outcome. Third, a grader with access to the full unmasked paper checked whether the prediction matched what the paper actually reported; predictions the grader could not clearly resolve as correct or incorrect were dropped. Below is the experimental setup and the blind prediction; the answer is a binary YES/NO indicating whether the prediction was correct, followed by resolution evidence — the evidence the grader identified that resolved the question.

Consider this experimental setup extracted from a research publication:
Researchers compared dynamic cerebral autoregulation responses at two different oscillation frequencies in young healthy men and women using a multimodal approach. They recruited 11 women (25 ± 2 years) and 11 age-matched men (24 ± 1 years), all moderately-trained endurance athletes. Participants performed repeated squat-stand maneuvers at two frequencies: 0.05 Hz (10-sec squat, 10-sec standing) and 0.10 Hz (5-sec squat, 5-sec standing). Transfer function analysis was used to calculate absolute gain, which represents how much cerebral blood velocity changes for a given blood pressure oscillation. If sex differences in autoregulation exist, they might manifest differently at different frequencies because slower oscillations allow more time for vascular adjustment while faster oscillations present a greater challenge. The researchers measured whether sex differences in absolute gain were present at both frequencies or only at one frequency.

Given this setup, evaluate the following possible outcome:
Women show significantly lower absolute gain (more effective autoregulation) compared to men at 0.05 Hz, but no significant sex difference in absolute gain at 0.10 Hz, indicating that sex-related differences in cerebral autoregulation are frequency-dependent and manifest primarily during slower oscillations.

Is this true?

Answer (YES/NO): NO